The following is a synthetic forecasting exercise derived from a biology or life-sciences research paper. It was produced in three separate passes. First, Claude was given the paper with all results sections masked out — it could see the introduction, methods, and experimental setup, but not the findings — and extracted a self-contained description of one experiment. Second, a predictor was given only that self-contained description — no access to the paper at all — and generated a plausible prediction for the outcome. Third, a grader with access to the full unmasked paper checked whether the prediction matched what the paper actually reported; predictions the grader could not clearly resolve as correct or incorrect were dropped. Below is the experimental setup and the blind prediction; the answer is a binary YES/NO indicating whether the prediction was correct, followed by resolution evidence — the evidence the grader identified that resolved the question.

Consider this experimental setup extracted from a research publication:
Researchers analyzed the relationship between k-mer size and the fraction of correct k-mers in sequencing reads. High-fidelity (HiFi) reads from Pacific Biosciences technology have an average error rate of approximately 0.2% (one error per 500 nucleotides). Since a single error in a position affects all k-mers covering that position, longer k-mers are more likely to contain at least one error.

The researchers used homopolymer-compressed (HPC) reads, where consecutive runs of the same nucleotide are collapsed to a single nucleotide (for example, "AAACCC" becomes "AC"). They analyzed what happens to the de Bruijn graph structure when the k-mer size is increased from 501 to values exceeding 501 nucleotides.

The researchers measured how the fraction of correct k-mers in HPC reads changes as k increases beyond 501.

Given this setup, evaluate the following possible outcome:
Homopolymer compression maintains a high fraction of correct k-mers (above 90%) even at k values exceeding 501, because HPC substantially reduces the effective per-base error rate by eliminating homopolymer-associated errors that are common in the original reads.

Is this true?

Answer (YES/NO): NO